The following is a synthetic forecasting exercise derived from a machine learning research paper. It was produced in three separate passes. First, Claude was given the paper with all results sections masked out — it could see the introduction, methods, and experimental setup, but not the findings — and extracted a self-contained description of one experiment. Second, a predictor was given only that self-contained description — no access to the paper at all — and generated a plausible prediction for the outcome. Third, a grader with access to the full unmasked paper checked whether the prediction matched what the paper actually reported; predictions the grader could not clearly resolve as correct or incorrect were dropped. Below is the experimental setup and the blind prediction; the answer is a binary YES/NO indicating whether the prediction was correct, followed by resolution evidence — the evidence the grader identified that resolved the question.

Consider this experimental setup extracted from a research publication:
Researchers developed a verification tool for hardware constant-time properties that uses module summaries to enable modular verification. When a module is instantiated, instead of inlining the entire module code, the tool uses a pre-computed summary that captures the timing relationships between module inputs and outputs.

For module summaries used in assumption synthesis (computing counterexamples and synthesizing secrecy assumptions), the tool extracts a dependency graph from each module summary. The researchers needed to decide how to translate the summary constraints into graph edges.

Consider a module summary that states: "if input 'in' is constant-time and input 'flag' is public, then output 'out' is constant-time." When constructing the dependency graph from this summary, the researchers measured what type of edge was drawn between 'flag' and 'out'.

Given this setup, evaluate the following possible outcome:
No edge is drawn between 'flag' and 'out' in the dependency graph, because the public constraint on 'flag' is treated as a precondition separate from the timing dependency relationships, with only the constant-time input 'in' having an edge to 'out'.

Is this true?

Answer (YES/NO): NO